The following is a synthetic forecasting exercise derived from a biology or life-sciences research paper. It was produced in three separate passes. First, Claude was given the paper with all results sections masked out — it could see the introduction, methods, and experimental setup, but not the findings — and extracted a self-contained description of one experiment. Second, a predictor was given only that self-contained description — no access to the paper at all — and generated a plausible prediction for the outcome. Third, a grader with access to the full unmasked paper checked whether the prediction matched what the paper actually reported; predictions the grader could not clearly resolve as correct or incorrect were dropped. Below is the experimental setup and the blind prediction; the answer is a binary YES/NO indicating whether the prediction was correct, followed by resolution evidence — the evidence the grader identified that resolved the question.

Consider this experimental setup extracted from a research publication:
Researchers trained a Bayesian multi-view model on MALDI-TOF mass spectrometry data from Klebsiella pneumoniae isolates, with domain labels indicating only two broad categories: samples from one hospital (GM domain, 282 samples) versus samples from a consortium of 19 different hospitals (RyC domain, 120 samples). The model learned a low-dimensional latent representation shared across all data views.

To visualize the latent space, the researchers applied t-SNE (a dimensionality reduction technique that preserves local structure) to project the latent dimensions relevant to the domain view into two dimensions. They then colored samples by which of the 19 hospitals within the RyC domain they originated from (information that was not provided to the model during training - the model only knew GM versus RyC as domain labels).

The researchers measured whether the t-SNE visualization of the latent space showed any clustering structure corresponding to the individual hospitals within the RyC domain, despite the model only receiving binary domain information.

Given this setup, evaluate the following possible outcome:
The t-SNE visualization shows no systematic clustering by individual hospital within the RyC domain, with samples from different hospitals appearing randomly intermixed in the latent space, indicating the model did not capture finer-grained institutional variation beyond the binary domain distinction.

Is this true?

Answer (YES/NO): NO